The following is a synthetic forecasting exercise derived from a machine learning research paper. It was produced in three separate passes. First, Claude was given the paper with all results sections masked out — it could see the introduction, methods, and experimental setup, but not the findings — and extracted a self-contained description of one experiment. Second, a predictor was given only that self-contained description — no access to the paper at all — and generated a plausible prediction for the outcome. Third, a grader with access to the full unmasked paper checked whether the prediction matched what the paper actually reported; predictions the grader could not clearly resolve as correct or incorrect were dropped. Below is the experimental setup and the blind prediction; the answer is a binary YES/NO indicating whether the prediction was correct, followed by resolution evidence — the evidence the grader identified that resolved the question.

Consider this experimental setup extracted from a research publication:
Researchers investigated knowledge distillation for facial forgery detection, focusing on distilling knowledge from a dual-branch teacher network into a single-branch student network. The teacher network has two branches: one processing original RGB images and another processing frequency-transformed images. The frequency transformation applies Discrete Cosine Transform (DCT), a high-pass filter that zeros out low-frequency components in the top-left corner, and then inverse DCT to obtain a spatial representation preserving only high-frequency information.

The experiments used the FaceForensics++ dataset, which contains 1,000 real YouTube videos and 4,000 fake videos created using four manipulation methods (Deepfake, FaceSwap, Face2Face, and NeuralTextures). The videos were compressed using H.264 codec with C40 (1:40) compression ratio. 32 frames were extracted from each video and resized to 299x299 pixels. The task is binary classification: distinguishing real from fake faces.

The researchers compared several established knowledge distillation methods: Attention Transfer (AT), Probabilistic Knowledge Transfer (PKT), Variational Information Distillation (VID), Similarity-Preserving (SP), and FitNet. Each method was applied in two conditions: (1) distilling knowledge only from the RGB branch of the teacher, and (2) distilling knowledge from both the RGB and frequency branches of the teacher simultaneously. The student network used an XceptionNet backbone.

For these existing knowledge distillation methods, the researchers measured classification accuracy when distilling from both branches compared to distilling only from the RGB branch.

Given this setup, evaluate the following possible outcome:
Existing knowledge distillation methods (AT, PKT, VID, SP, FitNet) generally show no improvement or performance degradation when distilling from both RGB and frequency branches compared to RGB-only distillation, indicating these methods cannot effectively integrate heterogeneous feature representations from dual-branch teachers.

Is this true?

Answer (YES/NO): YES